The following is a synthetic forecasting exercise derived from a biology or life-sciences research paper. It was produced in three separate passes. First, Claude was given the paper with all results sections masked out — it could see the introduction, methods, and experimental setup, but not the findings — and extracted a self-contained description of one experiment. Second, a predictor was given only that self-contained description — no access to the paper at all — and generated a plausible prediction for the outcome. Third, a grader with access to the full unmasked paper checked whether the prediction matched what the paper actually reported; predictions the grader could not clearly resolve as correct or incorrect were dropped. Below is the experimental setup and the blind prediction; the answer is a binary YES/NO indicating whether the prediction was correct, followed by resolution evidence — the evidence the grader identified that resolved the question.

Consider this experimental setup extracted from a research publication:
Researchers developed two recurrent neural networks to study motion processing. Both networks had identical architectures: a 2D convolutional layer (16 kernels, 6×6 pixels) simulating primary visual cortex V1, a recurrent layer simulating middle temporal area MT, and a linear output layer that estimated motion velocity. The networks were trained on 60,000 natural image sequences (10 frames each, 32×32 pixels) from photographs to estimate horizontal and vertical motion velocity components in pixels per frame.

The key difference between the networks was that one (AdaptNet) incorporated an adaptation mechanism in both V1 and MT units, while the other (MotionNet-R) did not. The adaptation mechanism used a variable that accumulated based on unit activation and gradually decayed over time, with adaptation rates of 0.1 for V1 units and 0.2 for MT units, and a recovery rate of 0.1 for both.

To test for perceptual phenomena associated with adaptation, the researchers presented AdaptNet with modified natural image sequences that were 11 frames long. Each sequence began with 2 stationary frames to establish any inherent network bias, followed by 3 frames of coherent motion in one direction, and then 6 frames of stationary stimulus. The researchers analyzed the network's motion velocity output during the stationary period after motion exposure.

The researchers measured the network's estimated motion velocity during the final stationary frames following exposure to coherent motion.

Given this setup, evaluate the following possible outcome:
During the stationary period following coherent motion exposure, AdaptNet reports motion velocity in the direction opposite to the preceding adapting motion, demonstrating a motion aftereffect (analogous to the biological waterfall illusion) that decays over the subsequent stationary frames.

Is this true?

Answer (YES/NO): YES